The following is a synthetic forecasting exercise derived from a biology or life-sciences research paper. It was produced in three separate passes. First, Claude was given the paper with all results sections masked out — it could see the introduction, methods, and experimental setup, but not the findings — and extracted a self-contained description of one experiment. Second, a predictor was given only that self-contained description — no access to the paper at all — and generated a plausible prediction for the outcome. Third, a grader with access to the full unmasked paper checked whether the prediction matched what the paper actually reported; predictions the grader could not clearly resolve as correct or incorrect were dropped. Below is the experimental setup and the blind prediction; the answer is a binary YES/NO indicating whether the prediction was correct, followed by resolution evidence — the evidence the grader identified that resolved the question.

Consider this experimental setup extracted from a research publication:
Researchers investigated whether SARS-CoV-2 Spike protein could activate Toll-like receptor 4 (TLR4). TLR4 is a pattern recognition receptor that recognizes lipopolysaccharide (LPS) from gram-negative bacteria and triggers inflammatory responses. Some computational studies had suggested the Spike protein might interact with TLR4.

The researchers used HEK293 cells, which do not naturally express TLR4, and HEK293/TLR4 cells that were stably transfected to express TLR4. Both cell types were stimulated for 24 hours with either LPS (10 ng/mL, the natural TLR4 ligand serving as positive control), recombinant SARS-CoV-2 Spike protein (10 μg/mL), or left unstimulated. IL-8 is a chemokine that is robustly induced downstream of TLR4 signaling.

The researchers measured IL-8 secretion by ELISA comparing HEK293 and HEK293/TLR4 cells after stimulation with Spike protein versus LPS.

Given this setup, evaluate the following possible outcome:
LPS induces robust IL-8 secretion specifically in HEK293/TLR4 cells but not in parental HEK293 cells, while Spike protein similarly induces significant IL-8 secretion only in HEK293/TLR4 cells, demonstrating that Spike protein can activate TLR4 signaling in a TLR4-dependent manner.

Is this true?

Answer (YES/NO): NO